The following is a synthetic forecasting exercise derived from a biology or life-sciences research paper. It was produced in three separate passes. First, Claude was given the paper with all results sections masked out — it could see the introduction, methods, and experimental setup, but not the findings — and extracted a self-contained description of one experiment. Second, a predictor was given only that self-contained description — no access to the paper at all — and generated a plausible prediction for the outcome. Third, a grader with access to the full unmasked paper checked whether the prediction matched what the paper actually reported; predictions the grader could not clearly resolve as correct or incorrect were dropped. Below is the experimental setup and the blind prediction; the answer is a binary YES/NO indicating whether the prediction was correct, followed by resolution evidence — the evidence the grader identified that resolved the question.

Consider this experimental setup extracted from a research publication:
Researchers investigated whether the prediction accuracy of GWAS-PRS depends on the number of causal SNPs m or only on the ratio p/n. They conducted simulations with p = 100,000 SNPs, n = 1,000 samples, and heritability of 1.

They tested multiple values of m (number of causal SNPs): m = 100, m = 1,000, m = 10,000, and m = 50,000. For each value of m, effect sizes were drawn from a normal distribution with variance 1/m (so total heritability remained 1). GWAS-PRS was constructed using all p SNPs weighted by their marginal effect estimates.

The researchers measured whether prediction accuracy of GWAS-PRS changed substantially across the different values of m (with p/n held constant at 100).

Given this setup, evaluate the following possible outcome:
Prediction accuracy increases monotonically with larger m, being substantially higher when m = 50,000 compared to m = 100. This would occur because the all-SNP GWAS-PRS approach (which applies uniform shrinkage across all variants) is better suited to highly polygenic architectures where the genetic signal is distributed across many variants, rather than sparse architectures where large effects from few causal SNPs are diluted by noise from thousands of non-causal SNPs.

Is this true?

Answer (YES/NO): NO